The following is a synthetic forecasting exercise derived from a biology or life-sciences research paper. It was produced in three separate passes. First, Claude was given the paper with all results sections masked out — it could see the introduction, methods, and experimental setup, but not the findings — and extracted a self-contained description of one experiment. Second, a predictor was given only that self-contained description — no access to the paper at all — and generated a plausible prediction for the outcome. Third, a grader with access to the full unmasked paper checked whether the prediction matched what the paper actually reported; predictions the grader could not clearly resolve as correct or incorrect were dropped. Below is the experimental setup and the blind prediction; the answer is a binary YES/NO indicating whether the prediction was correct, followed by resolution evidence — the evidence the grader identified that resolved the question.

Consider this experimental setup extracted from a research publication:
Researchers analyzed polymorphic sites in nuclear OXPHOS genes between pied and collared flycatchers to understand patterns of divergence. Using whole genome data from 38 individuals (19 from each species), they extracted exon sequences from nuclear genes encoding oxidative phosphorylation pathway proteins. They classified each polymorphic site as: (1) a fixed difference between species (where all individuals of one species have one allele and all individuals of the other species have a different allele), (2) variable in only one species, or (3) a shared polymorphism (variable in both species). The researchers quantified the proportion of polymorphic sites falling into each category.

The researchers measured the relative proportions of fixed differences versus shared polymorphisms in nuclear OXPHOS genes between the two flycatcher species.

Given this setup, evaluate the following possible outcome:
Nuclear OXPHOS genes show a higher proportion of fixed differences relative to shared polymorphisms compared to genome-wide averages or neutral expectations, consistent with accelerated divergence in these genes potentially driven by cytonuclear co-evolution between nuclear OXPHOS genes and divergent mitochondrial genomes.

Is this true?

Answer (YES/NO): NO